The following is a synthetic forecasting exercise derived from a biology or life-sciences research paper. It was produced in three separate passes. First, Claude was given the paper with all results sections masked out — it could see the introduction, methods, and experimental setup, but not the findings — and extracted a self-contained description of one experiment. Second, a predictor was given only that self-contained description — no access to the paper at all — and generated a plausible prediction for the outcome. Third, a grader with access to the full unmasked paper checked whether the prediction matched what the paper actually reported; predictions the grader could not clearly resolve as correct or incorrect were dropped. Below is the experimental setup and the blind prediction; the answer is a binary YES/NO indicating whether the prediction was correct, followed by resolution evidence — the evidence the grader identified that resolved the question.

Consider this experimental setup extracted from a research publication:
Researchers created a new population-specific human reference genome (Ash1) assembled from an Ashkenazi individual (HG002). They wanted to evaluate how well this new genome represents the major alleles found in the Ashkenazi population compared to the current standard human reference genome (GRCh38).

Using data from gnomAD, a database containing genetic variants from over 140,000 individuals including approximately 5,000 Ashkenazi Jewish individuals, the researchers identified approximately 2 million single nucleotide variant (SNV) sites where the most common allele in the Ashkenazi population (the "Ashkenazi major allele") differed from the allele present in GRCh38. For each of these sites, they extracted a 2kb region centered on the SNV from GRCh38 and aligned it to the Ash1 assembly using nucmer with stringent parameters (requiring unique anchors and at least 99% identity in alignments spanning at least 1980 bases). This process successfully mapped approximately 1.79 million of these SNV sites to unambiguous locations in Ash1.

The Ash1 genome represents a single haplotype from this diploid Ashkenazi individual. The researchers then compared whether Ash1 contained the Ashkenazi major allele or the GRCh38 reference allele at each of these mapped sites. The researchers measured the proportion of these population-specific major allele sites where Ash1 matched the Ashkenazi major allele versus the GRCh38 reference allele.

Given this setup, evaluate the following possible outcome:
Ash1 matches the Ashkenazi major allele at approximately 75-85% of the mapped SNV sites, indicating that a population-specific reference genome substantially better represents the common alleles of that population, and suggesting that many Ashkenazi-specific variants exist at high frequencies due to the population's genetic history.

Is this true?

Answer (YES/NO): NO